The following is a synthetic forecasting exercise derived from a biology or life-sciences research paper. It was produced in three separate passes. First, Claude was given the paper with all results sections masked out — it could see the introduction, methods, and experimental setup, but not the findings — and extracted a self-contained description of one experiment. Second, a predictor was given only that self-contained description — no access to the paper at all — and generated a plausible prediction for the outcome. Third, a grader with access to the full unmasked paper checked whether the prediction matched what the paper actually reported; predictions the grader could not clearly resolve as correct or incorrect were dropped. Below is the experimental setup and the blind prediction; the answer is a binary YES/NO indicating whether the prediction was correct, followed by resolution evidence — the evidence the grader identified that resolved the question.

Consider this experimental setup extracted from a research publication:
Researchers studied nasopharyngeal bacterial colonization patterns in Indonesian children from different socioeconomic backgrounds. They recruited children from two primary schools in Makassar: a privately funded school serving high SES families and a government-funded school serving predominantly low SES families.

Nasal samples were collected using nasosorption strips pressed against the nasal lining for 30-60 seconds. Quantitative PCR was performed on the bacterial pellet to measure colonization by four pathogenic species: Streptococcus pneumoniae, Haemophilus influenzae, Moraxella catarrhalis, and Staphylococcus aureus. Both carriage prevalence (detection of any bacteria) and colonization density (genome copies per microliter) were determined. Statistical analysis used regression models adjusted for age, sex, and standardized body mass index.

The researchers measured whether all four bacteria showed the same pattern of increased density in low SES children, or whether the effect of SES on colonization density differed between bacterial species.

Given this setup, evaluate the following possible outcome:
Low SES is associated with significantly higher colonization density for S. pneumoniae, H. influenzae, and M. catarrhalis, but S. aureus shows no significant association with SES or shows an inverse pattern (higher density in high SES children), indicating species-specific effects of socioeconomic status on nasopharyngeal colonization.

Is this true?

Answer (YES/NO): NO